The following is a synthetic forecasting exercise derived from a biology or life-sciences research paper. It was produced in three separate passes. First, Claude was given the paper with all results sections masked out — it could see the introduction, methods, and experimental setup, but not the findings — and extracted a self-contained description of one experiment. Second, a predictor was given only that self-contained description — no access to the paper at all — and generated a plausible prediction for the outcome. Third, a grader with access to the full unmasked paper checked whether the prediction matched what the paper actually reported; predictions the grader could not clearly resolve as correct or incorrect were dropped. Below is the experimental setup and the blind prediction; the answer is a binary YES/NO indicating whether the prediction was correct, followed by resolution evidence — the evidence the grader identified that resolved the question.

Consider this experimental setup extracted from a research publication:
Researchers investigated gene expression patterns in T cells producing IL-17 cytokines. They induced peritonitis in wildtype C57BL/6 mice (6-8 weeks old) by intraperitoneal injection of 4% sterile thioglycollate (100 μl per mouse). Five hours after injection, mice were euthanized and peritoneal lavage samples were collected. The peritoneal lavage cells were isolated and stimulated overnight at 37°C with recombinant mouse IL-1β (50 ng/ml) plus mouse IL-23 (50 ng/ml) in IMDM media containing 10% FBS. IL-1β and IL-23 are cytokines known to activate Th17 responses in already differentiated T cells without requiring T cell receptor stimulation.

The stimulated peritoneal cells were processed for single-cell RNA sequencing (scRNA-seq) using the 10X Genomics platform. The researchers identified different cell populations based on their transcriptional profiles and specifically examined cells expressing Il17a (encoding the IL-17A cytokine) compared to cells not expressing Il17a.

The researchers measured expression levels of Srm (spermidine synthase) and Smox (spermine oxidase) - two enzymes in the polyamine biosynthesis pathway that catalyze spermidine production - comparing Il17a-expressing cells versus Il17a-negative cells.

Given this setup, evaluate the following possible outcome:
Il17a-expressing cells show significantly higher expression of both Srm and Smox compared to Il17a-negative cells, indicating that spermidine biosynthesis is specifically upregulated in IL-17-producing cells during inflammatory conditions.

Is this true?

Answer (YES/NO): YES